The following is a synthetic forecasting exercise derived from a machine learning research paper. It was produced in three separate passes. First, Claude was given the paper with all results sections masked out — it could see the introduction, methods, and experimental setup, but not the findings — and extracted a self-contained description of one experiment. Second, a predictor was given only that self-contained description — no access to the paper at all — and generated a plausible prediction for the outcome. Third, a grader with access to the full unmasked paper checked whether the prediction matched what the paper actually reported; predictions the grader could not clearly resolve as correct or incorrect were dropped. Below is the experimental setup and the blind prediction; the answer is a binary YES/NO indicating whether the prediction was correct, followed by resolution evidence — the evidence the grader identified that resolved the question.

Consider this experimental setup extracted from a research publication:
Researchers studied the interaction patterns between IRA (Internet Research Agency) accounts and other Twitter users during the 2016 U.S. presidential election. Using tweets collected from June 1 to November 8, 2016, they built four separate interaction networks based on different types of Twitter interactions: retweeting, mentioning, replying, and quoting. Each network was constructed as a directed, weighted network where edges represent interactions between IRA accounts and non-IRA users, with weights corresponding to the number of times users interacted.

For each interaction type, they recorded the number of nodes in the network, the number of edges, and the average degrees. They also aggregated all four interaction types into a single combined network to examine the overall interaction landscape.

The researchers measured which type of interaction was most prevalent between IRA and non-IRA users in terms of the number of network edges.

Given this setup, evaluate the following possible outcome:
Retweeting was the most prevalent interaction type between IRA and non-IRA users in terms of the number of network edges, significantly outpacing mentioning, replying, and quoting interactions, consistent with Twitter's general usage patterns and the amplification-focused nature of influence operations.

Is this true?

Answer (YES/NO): YES